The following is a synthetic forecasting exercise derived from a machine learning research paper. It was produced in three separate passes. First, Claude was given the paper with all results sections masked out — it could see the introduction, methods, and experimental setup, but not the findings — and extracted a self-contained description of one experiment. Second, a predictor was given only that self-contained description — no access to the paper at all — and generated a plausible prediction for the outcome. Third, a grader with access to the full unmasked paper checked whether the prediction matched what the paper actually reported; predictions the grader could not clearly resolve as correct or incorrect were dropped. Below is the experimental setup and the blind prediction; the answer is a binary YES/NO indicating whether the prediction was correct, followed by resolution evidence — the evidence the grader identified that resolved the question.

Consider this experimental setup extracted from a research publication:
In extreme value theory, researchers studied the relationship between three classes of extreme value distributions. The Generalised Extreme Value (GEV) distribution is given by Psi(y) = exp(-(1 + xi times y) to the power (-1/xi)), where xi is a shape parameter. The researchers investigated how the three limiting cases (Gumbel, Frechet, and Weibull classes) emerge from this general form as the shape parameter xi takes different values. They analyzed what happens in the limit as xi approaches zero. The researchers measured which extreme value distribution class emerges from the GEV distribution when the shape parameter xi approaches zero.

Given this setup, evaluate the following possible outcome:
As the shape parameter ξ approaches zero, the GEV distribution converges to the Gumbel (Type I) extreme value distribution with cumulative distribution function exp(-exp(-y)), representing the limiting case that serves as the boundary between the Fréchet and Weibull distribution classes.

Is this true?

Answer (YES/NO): YES